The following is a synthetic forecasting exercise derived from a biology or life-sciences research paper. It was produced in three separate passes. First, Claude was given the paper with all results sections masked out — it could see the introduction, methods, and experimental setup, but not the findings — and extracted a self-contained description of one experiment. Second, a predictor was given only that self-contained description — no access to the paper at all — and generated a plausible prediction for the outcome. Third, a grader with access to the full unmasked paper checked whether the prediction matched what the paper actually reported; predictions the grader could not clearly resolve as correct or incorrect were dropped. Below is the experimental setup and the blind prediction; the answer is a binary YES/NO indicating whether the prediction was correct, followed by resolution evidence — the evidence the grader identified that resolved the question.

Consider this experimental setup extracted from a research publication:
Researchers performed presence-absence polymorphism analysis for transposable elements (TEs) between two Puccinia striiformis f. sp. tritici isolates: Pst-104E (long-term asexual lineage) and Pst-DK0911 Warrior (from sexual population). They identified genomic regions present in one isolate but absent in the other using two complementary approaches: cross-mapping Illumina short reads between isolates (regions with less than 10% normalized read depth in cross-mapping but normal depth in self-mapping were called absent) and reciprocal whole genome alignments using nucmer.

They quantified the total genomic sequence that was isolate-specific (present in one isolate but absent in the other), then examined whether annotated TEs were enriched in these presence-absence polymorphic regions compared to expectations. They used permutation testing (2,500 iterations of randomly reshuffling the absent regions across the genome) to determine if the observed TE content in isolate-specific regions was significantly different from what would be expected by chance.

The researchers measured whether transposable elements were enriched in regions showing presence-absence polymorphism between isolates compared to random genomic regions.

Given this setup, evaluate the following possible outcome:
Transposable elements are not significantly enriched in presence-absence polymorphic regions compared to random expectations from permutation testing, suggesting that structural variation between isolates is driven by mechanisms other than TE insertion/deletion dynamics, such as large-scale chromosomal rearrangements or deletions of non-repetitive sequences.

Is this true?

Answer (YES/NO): NO